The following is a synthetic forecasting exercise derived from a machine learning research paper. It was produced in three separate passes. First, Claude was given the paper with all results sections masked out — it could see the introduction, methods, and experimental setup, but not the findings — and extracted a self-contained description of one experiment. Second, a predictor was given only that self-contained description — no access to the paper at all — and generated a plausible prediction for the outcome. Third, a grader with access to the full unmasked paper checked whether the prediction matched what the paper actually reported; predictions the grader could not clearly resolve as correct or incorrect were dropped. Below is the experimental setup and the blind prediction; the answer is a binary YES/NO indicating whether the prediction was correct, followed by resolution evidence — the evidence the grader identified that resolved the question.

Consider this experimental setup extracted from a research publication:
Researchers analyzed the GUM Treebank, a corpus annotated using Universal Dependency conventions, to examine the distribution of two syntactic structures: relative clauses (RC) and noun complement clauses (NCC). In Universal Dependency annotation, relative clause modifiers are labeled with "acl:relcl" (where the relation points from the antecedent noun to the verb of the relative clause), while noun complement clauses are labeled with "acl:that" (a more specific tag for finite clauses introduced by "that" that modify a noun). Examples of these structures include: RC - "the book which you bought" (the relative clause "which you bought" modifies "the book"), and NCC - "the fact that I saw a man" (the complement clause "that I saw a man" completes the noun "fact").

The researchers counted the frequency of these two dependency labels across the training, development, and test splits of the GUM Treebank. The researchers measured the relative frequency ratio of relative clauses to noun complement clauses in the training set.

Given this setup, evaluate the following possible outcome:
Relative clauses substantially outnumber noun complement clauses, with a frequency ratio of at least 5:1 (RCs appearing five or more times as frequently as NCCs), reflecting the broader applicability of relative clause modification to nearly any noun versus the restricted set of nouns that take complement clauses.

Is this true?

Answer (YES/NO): YES